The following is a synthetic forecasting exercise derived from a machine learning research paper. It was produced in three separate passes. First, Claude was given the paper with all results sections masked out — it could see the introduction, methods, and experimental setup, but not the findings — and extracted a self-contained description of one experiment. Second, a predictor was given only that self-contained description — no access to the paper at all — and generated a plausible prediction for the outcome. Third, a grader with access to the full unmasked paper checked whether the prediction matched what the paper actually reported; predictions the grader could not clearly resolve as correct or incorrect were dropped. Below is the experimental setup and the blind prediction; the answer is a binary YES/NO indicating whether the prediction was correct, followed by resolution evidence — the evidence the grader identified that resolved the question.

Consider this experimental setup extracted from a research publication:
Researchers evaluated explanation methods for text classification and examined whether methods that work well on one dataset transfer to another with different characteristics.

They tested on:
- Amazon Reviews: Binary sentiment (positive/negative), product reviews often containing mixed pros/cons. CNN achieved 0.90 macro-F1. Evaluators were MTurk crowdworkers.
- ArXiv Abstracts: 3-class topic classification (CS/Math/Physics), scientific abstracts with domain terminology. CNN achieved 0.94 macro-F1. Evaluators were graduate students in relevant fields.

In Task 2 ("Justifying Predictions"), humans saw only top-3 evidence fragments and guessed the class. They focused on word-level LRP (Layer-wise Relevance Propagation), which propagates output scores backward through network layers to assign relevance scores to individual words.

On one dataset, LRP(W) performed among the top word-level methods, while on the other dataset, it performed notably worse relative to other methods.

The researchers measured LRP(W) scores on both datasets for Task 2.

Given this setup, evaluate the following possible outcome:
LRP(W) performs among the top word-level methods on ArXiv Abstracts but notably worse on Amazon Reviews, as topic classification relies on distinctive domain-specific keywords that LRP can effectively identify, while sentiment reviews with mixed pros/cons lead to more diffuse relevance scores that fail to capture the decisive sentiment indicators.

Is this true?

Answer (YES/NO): YES